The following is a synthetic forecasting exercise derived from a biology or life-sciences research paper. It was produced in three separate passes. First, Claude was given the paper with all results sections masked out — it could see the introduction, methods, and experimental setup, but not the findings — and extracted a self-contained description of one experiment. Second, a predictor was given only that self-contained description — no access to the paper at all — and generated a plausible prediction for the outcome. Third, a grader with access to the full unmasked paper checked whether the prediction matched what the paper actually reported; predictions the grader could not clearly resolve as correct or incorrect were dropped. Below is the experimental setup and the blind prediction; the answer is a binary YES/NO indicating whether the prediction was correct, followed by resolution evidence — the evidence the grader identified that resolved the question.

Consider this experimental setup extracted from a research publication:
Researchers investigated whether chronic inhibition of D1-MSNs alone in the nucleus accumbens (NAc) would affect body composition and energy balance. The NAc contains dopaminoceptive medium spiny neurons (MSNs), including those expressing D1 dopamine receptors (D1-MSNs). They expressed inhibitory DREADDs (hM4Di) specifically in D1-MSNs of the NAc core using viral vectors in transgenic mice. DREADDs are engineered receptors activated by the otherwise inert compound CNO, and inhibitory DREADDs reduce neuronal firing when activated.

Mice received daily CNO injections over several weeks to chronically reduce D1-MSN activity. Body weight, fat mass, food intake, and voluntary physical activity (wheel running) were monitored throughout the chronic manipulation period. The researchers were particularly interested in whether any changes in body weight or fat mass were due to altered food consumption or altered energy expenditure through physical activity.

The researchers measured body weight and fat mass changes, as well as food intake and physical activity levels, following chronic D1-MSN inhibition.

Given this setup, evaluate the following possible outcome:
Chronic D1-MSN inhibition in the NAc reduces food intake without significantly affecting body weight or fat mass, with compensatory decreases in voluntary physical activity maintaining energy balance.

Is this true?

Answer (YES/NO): NO